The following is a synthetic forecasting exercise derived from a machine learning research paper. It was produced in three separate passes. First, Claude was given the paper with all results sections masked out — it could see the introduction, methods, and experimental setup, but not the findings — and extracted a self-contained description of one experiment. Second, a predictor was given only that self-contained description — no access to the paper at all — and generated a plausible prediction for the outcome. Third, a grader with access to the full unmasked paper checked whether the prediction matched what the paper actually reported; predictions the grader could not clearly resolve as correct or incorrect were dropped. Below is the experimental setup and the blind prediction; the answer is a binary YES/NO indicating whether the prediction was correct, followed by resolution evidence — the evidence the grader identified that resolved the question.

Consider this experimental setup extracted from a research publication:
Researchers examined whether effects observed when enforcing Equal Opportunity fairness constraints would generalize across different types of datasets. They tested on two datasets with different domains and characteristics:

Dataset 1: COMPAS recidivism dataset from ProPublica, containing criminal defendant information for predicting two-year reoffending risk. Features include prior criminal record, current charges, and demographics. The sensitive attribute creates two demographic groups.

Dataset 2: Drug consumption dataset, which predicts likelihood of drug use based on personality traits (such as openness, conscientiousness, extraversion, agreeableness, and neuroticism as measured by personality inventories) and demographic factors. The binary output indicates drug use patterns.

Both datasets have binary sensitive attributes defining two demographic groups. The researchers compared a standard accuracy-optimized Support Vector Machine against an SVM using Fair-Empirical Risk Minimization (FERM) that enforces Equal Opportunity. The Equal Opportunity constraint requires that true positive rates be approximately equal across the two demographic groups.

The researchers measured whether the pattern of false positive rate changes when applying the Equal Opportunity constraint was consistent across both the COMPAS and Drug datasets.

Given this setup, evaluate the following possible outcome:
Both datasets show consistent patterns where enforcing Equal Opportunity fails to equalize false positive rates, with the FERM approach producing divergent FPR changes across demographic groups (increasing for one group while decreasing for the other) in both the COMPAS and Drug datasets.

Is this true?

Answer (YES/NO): NO